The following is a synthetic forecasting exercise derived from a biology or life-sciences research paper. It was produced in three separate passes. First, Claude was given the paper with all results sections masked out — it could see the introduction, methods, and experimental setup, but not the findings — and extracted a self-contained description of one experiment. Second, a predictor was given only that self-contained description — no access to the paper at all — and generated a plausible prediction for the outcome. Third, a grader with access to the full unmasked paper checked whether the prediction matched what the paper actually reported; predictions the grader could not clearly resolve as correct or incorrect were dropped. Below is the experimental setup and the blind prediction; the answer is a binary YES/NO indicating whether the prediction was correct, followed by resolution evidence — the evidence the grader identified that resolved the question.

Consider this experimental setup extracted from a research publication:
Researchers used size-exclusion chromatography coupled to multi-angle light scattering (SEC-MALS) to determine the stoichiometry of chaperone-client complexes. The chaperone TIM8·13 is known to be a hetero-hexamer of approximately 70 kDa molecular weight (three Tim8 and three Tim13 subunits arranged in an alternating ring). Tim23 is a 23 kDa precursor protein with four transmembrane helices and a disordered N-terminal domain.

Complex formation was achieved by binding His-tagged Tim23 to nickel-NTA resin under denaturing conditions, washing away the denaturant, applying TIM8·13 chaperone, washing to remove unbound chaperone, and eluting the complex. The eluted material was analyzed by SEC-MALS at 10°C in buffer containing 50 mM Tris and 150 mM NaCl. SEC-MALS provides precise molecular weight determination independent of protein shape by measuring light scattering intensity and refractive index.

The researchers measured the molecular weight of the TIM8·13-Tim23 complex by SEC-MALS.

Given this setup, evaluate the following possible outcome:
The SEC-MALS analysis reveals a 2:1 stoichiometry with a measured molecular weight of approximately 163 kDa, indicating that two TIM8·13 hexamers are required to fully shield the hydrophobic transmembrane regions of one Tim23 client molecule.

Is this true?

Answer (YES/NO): NO